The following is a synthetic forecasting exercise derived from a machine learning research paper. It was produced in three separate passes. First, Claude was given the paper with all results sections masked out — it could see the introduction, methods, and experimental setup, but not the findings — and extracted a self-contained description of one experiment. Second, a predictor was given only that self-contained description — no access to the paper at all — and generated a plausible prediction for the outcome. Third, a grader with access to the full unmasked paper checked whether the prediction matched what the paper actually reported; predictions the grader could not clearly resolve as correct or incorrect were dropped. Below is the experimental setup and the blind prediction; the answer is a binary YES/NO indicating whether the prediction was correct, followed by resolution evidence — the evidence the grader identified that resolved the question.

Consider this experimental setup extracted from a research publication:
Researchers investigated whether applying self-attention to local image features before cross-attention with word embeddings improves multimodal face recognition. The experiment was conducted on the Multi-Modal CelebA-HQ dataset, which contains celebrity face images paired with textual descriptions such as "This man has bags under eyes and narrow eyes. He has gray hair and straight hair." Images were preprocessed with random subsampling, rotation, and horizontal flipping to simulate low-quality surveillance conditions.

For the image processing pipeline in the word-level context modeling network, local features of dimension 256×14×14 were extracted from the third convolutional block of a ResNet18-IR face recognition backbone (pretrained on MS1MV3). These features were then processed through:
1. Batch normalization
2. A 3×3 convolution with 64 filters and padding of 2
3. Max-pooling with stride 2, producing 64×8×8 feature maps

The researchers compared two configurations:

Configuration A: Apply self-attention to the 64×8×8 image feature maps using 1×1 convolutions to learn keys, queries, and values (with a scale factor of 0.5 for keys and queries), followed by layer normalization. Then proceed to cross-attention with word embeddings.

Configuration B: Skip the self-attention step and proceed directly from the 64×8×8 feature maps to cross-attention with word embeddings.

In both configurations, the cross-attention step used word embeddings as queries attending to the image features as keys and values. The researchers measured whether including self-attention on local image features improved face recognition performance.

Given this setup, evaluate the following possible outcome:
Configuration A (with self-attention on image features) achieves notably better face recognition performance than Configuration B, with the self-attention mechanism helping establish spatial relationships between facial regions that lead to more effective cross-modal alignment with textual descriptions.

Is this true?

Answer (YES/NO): YES